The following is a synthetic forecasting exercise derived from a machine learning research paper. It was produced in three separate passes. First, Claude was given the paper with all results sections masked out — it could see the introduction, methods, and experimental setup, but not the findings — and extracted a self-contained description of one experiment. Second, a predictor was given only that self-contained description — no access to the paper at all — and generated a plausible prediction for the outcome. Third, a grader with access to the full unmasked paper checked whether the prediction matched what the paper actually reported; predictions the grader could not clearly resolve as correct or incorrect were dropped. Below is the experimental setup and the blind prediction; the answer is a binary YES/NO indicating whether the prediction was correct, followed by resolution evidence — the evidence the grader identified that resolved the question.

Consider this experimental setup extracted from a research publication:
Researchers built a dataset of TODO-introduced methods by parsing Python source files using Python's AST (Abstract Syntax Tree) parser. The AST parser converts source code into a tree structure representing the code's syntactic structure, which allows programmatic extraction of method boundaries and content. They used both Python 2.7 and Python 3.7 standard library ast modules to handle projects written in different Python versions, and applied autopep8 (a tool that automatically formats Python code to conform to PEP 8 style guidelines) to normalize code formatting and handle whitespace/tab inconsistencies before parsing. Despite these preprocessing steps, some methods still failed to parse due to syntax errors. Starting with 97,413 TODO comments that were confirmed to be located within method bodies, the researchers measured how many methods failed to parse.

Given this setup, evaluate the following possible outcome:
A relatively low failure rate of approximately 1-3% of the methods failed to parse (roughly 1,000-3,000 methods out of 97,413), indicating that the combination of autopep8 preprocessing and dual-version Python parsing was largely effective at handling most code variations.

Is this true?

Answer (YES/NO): YES